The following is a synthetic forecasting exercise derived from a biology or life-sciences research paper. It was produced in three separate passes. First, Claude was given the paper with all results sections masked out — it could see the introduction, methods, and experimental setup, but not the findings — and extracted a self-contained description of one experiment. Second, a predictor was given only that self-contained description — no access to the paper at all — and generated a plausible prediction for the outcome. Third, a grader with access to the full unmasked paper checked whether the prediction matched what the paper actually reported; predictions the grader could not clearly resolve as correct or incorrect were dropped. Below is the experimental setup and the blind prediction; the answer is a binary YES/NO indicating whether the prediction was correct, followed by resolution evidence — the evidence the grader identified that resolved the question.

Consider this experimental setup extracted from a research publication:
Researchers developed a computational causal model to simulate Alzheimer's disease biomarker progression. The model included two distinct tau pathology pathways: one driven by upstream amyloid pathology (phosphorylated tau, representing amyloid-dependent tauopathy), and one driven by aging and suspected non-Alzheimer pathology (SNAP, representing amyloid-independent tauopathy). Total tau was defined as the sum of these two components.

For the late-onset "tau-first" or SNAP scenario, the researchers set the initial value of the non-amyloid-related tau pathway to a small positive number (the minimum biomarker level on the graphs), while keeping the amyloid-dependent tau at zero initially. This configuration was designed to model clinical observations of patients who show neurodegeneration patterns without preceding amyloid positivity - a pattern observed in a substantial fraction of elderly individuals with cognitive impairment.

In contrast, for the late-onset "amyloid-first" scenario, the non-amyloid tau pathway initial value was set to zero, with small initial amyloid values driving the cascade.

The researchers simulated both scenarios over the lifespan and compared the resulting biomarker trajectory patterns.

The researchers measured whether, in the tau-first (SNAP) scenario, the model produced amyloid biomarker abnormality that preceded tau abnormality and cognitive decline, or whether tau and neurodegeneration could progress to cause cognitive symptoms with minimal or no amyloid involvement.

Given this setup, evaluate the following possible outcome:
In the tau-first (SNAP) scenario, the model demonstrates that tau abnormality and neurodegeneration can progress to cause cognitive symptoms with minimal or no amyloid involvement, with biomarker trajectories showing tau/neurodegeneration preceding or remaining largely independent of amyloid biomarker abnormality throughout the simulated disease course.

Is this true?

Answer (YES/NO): NO